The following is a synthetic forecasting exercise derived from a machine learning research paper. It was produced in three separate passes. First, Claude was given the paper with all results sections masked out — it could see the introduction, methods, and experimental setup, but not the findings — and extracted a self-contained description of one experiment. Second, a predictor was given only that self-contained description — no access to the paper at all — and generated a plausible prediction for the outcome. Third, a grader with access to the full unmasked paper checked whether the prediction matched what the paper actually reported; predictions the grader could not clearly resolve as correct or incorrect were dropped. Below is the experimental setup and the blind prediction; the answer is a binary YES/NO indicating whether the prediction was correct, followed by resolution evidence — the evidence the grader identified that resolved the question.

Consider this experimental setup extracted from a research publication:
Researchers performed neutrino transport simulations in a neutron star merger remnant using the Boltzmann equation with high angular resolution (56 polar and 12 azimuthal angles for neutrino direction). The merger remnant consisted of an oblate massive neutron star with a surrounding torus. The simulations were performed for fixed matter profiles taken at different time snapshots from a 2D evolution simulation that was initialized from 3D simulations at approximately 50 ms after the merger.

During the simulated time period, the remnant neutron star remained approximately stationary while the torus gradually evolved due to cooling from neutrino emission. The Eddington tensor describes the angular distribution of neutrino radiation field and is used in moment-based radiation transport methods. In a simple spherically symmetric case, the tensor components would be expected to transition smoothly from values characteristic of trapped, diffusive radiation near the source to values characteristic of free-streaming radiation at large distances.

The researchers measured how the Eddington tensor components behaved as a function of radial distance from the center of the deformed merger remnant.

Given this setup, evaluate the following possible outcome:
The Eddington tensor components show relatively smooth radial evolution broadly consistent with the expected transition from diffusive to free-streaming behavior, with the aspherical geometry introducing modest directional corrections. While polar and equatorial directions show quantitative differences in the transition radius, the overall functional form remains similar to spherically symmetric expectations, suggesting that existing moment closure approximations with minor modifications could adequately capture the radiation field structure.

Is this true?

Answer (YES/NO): NO